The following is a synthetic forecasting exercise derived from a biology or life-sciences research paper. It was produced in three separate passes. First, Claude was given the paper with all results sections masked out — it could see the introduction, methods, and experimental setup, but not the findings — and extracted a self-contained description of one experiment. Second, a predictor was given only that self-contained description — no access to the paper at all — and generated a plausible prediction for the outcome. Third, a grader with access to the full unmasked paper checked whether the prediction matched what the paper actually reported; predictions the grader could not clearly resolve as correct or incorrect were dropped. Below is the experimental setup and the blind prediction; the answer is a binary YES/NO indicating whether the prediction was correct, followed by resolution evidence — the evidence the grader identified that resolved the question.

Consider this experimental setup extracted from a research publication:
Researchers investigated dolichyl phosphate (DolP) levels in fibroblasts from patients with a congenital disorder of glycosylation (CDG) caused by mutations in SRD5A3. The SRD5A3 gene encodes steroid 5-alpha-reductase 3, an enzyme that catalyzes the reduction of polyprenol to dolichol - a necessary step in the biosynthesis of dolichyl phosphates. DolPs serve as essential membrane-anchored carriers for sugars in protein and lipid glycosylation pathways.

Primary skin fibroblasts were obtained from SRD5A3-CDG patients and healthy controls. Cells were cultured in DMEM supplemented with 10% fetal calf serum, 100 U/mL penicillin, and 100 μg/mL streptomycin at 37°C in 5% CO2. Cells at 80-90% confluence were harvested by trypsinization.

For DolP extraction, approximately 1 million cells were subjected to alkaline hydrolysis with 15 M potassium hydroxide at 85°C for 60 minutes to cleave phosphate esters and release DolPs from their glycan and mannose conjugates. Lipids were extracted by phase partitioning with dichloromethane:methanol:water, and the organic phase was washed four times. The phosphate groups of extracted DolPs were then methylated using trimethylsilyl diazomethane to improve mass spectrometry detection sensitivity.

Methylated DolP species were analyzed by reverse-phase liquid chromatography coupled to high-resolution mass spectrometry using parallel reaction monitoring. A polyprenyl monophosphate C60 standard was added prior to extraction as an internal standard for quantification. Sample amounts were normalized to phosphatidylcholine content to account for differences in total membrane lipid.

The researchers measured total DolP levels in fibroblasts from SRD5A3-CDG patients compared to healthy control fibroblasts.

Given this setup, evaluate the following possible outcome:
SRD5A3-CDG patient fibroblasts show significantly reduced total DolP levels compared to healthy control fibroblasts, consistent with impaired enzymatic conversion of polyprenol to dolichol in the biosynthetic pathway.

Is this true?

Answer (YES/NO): YES